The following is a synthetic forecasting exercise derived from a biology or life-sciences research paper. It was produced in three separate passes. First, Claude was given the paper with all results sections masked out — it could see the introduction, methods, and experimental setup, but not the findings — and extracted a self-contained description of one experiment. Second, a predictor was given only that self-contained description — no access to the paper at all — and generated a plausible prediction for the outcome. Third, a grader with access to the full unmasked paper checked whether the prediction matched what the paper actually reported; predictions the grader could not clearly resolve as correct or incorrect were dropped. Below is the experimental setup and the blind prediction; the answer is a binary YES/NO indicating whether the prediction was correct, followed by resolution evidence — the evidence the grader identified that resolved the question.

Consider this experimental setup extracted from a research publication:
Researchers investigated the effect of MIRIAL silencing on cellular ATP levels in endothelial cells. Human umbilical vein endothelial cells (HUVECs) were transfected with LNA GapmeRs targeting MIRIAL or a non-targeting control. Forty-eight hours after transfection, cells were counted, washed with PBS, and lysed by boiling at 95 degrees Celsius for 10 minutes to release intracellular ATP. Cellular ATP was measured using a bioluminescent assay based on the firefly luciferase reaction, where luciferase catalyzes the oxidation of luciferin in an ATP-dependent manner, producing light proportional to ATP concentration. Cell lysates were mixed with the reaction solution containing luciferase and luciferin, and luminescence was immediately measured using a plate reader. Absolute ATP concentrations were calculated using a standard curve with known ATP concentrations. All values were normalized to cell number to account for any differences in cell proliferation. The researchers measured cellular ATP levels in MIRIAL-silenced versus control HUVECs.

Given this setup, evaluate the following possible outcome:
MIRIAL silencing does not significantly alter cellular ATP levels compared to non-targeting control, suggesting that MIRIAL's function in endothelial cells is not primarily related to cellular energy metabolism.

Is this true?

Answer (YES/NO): NO